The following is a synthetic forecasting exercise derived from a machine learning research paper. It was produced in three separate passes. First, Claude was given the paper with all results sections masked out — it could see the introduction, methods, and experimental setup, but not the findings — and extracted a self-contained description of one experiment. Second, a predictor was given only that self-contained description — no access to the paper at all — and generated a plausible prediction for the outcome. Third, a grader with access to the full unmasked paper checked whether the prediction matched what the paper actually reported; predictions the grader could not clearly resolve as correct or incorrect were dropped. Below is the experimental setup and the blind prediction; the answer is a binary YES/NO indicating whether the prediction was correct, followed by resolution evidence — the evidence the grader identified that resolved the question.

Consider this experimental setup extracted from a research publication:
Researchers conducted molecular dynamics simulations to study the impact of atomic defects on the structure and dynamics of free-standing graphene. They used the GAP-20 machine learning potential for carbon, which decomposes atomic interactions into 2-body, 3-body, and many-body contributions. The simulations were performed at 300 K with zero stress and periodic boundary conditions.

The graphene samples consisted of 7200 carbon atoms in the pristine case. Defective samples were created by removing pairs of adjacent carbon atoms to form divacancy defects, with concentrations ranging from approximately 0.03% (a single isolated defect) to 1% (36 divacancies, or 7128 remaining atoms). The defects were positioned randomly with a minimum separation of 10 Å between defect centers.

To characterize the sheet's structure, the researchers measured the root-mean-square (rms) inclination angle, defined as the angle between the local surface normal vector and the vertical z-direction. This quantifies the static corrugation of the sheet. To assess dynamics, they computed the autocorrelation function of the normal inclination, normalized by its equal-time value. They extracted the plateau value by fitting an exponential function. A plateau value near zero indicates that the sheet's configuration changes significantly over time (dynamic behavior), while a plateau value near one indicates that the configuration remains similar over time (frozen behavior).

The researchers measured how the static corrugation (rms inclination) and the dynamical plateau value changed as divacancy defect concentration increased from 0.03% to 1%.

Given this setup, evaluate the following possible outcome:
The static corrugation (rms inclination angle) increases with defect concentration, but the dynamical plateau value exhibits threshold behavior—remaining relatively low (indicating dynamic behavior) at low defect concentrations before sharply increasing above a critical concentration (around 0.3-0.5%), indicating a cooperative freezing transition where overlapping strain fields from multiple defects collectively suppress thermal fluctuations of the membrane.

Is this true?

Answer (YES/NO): NO